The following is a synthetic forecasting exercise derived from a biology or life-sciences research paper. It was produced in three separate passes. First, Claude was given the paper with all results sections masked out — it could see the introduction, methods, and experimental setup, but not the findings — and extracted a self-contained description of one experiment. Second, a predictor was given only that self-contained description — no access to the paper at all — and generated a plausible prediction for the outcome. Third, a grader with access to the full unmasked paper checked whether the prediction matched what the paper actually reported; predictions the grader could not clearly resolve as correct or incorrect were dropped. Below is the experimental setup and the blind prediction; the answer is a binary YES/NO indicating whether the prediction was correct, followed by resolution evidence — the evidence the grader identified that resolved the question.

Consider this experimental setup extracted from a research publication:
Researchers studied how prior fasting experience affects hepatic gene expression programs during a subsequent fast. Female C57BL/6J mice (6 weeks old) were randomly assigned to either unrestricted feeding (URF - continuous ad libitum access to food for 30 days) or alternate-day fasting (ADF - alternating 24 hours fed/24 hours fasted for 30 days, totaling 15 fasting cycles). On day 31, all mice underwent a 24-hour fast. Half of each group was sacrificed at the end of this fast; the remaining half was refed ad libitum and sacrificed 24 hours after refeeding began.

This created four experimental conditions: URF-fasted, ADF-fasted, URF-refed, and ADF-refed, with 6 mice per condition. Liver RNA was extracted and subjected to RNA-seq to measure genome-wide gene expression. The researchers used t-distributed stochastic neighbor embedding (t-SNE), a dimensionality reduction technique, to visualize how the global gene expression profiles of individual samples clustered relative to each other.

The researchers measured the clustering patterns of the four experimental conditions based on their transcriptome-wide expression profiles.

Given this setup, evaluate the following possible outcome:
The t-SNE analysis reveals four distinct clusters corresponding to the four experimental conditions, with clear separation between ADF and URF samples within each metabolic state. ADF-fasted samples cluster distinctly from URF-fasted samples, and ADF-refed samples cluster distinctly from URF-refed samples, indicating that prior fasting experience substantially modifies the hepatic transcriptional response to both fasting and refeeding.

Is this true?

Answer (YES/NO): NO